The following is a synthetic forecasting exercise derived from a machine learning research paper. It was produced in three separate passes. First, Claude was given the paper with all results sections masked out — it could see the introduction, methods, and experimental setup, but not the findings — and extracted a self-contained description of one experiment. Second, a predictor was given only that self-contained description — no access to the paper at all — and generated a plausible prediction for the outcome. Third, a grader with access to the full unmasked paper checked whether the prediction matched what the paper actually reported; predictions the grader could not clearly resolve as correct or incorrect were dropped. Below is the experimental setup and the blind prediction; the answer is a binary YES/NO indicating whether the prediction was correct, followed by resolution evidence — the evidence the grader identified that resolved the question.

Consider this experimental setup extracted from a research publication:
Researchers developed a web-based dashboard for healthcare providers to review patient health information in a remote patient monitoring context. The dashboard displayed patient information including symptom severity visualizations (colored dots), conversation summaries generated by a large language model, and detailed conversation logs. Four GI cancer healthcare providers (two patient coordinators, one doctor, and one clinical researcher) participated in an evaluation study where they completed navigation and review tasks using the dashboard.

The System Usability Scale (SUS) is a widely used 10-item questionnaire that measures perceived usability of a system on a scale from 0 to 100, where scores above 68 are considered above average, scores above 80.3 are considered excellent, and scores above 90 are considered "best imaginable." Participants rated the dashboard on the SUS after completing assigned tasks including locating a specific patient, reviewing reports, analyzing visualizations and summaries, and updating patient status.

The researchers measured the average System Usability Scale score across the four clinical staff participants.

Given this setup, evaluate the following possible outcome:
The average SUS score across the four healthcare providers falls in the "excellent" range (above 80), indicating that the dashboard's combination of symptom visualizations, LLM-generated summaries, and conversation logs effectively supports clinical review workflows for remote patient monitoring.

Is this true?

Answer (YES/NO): NO